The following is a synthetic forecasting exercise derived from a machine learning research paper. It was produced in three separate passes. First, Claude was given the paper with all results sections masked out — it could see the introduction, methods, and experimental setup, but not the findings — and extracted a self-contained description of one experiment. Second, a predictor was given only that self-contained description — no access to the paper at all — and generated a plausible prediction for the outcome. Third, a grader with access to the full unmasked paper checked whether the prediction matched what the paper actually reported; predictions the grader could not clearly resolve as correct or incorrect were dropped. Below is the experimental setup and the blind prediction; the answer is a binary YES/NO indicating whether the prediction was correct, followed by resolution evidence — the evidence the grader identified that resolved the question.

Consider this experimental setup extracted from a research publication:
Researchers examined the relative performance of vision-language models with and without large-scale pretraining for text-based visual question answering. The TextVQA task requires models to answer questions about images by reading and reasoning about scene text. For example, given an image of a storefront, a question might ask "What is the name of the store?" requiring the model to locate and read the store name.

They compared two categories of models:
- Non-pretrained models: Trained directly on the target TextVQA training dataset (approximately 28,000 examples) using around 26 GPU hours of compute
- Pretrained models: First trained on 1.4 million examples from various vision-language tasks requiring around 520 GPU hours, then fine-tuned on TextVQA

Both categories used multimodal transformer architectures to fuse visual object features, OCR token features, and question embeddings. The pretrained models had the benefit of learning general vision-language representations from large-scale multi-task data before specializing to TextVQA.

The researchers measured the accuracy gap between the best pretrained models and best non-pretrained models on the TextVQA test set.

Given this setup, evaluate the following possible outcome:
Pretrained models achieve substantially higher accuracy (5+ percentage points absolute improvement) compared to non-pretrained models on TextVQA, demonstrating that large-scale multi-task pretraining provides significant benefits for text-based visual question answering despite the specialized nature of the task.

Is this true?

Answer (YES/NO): YES